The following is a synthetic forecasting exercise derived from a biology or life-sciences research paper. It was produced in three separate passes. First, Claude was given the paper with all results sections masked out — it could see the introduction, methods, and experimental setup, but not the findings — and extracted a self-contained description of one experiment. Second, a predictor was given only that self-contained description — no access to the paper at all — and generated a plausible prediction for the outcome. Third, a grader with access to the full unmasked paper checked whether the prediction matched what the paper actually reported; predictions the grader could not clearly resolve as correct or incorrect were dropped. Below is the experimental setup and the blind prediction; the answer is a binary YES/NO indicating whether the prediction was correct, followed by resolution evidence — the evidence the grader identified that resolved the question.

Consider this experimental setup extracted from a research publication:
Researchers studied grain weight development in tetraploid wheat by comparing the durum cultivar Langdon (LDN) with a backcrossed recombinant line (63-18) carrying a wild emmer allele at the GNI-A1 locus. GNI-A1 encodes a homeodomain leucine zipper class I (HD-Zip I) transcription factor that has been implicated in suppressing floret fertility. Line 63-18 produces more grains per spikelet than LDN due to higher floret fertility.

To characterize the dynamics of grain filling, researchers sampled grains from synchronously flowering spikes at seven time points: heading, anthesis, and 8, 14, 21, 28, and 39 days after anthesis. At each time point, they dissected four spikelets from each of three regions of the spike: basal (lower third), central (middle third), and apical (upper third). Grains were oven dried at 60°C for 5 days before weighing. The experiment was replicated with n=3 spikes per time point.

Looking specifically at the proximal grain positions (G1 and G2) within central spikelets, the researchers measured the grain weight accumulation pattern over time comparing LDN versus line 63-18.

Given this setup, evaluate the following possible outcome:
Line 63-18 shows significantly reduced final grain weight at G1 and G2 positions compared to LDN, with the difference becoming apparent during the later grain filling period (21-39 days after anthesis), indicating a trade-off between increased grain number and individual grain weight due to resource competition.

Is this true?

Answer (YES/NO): NO